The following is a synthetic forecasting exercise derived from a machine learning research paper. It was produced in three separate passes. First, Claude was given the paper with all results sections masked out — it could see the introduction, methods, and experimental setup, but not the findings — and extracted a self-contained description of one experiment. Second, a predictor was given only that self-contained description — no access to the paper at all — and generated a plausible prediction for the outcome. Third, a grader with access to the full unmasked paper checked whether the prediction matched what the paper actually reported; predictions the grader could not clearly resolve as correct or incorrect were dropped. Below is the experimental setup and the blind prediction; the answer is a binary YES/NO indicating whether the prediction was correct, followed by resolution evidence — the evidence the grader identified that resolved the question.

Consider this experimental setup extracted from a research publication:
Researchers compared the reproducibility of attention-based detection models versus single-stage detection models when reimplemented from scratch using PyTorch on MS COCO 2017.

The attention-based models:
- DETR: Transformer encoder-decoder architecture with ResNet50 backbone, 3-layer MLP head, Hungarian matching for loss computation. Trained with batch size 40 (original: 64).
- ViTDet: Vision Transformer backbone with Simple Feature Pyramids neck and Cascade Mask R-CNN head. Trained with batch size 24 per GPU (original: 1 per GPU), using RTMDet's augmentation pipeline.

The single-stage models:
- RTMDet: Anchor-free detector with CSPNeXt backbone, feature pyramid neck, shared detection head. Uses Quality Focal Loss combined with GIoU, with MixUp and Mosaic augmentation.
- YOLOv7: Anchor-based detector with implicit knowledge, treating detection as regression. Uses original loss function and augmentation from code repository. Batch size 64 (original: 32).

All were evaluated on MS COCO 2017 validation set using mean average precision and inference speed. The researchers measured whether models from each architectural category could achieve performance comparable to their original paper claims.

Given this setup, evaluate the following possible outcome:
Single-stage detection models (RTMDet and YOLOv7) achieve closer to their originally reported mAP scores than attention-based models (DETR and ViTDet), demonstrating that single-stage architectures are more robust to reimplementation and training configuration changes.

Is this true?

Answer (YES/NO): YES